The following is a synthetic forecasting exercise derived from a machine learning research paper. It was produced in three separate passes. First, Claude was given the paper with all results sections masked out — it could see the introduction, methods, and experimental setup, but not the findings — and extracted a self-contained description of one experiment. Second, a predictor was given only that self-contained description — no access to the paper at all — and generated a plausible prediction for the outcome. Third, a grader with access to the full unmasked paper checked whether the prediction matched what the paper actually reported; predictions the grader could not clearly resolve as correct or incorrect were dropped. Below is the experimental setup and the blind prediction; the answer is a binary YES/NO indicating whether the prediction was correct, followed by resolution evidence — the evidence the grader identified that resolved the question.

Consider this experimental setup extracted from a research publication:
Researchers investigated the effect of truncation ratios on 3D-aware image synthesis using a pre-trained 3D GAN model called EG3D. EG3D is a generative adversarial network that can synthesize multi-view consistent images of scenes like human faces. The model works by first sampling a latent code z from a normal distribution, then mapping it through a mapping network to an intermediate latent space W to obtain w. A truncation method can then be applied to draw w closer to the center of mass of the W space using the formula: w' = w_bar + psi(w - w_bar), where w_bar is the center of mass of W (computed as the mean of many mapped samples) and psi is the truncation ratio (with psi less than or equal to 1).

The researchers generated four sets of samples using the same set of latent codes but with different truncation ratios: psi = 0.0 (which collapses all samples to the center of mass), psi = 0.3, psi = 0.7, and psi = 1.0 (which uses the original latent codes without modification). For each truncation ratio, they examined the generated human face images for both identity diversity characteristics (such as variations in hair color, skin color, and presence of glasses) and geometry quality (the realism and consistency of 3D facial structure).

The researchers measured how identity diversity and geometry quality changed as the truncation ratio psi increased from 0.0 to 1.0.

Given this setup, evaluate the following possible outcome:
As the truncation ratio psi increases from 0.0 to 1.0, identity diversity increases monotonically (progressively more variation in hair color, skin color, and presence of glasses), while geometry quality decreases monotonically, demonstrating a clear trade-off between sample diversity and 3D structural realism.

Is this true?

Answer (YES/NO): YES